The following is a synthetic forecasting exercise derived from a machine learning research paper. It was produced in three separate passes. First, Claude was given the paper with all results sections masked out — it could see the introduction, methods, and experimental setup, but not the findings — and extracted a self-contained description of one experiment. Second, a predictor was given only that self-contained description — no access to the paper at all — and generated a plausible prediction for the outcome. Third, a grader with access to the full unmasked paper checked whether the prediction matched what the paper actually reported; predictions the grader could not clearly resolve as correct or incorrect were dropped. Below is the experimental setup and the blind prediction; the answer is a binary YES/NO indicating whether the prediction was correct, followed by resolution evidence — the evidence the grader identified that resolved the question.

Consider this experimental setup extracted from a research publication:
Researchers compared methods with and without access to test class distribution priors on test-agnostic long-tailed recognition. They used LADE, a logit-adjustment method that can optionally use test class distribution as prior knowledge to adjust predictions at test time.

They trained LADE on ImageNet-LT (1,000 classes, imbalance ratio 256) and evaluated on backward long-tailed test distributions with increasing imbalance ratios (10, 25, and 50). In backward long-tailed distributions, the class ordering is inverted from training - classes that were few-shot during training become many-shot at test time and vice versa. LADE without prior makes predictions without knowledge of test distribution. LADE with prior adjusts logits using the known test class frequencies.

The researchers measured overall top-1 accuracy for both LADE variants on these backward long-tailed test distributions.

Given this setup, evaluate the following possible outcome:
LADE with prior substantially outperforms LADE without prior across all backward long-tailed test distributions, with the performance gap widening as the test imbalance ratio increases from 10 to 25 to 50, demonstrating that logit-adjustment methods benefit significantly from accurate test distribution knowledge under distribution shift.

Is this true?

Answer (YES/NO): YES